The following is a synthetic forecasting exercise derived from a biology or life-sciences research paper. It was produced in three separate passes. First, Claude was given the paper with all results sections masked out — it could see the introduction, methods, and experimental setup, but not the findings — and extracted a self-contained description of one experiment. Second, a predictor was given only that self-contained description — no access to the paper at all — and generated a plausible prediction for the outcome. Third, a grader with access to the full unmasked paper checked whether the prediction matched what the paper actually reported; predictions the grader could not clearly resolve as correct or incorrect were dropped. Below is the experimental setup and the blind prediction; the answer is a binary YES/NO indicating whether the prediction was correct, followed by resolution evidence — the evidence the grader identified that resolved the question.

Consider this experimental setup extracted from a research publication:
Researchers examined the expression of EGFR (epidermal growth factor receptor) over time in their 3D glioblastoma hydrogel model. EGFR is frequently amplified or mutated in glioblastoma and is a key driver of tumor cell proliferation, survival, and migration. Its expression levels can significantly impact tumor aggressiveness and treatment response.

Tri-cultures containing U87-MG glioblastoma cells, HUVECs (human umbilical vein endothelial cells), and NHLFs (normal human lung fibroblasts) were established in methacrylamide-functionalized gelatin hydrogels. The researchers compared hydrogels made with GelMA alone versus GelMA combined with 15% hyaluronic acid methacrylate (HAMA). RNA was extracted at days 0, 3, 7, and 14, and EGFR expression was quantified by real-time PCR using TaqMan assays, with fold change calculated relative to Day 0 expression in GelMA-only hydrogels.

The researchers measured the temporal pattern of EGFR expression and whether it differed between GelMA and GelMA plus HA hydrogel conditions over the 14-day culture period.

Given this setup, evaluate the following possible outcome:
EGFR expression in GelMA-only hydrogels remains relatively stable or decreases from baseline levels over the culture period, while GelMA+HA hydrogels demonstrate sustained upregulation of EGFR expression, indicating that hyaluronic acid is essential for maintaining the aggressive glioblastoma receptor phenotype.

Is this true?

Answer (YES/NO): NO